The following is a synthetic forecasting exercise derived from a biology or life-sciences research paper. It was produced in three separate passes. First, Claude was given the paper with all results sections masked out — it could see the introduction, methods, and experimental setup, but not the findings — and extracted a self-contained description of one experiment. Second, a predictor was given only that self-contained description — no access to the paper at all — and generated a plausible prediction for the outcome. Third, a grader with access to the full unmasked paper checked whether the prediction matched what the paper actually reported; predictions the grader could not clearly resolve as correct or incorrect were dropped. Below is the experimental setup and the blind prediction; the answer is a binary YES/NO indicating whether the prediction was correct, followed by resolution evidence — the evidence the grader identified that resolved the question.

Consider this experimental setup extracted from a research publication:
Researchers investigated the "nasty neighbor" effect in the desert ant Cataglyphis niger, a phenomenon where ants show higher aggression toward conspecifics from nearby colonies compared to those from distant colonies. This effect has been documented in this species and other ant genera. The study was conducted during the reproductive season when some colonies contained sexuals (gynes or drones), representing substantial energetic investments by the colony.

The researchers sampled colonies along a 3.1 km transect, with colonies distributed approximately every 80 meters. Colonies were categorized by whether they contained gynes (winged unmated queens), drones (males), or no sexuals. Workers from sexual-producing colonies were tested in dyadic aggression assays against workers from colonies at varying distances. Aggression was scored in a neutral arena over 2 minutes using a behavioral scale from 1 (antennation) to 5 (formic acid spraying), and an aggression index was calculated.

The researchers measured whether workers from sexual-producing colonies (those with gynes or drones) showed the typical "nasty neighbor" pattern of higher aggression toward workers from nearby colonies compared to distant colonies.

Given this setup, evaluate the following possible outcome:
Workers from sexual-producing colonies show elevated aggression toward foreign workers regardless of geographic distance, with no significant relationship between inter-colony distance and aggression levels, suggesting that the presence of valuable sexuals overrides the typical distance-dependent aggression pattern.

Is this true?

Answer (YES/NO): NO